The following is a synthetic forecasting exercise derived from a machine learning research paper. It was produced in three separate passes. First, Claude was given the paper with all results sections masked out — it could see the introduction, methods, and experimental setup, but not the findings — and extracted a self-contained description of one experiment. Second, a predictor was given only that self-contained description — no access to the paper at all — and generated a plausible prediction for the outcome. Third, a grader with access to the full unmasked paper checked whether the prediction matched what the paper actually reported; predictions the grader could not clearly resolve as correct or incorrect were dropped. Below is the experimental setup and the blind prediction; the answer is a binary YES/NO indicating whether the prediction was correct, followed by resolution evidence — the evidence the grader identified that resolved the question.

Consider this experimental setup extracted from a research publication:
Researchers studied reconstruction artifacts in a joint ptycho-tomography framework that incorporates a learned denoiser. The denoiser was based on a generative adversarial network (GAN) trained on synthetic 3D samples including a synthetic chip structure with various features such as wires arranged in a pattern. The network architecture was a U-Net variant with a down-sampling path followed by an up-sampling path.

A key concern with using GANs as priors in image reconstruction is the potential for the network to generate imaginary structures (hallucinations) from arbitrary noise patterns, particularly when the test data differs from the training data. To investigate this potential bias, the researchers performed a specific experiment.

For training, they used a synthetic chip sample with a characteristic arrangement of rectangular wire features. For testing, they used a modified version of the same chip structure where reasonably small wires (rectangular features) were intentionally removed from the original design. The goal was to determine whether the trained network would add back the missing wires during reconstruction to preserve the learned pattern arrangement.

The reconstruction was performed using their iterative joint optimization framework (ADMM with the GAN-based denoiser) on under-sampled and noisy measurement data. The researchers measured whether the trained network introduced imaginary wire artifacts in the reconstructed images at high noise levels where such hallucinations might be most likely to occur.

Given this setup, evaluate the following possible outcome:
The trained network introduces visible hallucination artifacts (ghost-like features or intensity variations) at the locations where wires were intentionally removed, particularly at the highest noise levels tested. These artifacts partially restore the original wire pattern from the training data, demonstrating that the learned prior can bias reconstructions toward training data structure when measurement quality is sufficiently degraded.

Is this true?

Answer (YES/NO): NO